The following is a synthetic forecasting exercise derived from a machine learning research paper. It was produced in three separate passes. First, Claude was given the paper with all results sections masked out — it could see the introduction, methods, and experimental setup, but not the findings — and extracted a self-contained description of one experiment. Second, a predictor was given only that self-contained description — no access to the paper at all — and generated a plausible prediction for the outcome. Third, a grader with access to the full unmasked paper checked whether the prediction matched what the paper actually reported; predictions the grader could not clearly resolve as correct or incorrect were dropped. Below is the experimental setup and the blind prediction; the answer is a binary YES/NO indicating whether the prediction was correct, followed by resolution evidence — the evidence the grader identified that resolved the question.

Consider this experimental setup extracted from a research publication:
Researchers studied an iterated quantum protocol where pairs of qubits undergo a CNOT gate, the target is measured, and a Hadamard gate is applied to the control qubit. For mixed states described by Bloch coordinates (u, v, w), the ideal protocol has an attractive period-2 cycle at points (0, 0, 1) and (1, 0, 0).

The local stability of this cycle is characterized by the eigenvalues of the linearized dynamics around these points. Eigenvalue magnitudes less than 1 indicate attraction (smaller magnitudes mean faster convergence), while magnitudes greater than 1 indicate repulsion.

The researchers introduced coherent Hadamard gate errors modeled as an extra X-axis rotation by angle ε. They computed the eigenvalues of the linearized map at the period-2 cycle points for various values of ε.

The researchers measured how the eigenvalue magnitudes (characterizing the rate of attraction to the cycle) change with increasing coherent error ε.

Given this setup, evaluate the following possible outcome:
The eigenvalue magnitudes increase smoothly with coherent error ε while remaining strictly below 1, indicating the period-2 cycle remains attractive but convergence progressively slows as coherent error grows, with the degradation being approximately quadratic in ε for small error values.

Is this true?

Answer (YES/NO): NO